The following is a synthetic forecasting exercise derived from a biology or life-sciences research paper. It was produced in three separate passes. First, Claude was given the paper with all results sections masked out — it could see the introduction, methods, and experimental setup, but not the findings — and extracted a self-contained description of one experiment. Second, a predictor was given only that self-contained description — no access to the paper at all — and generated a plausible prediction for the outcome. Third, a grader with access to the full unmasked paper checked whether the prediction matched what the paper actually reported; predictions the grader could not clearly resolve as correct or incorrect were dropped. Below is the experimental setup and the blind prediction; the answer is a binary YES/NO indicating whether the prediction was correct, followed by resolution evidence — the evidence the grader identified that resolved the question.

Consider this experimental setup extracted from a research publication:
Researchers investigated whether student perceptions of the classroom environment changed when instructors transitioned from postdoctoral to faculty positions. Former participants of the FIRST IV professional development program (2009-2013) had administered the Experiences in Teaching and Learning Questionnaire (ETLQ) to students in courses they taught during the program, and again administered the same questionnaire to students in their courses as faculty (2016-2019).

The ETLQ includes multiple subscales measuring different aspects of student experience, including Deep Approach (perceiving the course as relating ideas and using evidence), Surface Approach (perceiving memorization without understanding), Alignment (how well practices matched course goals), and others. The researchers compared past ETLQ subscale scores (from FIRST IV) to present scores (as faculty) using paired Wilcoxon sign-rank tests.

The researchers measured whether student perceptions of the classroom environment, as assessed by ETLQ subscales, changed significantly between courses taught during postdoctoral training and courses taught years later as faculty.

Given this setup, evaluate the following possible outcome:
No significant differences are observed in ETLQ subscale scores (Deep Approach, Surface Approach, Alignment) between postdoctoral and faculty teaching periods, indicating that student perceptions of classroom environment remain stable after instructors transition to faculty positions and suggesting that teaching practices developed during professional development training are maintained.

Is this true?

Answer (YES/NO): YES